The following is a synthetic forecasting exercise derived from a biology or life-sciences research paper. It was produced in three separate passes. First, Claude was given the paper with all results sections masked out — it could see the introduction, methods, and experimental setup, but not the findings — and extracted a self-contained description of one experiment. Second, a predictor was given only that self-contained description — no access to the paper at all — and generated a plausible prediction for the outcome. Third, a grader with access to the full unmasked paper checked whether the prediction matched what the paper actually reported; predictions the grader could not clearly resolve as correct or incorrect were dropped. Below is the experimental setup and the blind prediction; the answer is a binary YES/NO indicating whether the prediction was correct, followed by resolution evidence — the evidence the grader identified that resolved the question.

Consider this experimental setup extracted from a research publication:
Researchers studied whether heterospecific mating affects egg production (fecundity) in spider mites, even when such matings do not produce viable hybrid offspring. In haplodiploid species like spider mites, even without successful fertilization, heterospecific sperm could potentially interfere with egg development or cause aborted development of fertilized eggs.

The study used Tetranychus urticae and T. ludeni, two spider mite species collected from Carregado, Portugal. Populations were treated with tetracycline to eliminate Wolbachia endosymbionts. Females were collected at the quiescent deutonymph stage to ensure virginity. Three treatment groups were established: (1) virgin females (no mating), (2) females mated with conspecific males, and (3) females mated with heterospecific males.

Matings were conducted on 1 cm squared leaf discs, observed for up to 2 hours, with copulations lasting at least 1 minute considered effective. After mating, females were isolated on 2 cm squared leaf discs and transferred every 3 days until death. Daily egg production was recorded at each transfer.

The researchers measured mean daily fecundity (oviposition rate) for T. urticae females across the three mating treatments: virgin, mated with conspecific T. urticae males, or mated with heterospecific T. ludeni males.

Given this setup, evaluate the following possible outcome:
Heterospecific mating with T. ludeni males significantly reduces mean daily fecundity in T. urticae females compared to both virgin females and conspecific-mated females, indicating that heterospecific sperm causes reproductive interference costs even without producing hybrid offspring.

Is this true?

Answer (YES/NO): NO